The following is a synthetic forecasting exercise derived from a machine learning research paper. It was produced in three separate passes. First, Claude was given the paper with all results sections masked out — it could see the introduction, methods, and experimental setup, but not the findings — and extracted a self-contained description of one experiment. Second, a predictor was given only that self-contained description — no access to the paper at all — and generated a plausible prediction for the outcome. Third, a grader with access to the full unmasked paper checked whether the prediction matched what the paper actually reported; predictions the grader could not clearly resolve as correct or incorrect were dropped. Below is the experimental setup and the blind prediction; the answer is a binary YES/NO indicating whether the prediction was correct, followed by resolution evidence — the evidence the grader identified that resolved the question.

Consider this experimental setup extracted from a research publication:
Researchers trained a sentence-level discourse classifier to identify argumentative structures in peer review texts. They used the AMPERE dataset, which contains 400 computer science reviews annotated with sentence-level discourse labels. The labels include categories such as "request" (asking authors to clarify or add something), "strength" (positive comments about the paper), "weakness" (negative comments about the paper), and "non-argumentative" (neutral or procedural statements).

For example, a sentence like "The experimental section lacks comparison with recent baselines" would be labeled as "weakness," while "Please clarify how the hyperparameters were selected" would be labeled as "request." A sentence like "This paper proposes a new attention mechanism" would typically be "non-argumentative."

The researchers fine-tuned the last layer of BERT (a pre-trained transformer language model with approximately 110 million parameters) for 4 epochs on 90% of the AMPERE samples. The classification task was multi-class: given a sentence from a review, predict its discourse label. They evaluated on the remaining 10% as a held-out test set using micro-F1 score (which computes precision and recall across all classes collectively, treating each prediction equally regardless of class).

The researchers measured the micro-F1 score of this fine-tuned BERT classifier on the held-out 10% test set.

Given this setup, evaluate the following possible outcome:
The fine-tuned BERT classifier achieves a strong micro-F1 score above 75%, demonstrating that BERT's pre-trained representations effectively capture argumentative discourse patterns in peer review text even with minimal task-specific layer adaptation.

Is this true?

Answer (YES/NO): YES